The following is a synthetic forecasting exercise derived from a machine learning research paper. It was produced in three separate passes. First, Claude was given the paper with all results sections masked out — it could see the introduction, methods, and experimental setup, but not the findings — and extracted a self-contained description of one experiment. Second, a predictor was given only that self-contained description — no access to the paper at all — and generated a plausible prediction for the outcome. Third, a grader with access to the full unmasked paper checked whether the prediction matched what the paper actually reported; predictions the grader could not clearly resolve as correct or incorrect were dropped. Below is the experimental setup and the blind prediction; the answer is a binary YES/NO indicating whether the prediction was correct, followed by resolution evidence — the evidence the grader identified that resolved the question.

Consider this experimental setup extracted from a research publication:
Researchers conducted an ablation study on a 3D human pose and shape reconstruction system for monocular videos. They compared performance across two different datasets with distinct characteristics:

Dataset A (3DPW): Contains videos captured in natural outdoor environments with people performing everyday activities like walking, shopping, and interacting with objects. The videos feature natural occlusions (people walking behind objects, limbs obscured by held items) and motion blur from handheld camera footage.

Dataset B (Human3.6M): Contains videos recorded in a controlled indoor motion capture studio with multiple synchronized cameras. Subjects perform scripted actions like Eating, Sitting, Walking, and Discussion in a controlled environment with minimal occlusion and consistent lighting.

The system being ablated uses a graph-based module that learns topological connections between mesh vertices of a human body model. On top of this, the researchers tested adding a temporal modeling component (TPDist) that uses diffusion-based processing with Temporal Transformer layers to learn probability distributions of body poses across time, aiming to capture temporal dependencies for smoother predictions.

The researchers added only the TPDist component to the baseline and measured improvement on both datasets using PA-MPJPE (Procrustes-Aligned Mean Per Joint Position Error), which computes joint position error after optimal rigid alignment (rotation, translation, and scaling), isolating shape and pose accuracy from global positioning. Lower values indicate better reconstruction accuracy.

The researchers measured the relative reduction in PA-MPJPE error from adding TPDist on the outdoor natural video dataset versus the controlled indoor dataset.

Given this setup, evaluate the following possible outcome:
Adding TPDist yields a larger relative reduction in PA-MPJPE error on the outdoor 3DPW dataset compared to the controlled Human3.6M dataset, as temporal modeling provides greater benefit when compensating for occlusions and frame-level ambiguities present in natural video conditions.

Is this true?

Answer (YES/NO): YES